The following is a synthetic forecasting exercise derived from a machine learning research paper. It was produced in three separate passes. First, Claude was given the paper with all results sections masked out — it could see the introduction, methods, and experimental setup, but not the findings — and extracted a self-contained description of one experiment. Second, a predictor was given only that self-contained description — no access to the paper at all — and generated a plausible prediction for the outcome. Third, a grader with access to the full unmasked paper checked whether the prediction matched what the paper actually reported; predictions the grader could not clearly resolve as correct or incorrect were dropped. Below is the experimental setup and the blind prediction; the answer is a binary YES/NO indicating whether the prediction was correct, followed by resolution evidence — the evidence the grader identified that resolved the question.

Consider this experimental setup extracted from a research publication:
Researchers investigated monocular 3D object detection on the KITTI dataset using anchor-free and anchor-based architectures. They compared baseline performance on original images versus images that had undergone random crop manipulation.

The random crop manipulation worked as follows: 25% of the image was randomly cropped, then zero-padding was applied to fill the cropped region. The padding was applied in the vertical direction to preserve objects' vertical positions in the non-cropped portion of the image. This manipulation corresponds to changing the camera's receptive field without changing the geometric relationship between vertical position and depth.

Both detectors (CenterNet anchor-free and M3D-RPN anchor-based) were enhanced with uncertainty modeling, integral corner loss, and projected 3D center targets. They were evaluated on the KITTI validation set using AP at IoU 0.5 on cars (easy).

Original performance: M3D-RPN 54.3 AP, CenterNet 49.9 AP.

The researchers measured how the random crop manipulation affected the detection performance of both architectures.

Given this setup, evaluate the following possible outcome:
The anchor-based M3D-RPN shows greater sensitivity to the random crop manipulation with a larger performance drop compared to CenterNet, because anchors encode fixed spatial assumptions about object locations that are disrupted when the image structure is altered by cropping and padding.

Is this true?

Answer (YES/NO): YES